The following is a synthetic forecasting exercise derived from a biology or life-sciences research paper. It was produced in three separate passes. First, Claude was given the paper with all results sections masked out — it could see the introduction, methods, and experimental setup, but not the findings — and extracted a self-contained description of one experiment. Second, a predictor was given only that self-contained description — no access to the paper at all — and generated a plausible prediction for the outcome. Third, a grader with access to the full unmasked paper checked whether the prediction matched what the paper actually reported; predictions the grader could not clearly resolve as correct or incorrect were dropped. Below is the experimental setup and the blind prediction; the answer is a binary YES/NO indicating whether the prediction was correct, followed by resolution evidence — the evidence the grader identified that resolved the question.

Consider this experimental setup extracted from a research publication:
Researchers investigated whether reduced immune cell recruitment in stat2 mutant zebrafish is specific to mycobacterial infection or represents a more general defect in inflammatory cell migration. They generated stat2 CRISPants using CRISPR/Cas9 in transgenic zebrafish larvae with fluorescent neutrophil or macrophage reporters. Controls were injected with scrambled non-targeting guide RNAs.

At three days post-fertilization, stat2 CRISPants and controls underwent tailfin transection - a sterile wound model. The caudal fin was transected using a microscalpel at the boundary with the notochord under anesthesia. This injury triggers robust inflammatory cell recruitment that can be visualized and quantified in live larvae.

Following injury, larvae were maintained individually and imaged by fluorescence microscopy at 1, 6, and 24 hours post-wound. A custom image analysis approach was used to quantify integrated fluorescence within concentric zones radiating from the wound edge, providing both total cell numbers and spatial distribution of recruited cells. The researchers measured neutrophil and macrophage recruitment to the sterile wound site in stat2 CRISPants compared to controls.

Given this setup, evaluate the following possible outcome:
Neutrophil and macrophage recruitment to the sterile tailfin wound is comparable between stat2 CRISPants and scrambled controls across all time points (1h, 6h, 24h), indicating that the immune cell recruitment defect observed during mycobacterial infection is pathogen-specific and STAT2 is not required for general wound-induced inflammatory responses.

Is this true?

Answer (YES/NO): NO